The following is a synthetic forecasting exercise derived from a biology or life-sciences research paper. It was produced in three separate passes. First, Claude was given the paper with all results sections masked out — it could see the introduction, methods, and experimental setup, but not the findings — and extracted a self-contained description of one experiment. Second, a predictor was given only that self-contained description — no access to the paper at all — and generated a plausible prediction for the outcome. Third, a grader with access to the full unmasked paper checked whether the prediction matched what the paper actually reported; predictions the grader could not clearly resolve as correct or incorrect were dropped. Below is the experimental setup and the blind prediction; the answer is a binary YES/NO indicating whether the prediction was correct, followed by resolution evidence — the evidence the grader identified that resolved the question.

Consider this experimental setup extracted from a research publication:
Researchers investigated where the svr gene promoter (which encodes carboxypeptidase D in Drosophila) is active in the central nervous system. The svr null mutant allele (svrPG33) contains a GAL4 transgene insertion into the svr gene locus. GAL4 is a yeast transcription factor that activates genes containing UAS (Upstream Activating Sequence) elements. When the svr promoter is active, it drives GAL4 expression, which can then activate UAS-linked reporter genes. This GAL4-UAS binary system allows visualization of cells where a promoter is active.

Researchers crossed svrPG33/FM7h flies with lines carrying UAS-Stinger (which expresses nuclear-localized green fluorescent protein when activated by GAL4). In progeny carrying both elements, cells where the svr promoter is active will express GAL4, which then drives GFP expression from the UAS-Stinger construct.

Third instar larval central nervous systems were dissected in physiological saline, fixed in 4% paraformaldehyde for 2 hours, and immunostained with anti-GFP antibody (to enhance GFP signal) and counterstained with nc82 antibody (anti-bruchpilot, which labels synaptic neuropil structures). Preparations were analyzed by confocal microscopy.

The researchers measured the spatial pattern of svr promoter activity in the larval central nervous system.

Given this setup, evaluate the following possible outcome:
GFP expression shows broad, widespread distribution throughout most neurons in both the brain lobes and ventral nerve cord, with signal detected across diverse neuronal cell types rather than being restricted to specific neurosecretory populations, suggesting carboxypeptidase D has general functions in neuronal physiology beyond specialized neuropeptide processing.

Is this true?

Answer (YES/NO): NO